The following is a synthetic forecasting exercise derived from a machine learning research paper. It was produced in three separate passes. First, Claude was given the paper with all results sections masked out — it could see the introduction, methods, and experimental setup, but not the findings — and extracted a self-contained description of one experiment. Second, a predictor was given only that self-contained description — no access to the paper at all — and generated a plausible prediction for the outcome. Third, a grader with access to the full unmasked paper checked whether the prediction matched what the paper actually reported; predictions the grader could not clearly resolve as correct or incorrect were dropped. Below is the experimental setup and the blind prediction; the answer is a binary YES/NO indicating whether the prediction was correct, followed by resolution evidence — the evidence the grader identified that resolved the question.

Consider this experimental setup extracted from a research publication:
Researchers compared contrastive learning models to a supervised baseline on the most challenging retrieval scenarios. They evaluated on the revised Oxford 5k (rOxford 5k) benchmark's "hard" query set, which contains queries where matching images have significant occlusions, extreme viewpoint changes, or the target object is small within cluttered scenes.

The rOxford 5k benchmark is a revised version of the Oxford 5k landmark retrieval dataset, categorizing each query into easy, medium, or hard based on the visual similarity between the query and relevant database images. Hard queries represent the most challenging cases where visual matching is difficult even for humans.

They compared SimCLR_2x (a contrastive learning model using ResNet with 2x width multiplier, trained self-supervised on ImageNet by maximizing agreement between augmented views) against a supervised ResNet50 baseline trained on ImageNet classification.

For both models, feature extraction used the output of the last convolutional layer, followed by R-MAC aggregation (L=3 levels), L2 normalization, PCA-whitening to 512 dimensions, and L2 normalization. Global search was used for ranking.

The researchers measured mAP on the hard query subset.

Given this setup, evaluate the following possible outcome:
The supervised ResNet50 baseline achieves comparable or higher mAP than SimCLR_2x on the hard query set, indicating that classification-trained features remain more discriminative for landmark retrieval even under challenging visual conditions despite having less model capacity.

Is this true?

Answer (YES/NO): NO